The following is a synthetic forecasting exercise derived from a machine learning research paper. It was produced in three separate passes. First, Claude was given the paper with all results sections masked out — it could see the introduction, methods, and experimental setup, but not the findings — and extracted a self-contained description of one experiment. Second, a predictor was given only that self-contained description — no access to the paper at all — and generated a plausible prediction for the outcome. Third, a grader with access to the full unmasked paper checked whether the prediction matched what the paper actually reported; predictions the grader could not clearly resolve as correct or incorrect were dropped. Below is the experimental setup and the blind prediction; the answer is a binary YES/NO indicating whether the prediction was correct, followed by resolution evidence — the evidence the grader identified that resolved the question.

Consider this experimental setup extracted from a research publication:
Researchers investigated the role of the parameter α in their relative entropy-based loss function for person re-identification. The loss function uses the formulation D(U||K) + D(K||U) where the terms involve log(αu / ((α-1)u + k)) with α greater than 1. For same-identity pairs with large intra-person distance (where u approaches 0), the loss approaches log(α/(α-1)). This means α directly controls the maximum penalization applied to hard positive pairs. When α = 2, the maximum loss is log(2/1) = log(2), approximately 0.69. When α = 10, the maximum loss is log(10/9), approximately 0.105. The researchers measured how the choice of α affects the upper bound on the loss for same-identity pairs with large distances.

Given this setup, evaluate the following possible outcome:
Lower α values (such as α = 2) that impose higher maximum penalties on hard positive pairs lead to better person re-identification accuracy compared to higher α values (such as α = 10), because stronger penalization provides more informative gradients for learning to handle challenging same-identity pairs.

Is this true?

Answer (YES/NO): NO